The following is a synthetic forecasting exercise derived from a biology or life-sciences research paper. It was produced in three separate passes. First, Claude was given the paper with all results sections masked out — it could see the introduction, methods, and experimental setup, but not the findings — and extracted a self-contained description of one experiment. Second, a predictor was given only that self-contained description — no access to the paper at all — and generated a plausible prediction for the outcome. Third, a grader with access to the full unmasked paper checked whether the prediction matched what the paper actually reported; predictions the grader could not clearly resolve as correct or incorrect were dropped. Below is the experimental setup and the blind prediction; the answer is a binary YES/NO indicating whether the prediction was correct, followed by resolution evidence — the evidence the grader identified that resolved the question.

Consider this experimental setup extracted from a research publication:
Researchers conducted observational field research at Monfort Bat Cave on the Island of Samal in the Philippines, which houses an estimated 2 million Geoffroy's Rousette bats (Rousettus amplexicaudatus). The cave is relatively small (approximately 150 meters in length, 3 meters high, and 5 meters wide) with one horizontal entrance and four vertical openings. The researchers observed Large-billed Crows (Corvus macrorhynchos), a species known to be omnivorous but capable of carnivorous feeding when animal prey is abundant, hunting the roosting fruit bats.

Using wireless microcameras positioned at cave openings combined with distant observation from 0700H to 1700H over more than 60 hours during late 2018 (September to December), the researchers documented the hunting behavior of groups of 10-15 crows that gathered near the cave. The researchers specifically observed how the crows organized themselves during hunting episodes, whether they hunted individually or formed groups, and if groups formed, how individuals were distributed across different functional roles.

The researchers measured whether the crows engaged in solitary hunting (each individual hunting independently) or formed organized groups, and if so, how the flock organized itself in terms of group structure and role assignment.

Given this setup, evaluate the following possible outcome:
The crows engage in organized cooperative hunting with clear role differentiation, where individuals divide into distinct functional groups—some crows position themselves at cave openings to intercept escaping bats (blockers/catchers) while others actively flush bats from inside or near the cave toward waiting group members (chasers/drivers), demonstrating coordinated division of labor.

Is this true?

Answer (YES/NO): NO